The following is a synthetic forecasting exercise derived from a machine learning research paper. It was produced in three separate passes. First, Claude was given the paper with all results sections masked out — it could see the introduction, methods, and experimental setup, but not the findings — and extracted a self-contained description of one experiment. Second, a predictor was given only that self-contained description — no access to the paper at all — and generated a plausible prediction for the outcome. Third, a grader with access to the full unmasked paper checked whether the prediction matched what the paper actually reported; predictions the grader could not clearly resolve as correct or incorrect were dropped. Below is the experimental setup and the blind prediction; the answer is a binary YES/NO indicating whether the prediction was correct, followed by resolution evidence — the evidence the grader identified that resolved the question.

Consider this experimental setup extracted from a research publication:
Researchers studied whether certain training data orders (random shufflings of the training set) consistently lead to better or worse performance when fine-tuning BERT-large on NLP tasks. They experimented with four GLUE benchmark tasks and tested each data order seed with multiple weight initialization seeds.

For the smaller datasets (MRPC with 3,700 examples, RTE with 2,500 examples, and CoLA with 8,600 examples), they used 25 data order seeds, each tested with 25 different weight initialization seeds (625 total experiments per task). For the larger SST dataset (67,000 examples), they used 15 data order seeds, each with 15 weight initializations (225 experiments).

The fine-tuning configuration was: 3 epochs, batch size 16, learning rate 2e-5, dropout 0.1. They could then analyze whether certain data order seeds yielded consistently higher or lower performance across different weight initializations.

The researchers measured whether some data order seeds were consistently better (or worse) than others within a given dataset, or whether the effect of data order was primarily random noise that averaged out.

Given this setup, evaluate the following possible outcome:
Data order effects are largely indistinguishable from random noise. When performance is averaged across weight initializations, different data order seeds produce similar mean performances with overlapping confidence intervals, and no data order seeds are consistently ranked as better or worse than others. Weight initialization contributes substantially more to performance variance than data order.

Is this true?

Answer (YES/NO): NO